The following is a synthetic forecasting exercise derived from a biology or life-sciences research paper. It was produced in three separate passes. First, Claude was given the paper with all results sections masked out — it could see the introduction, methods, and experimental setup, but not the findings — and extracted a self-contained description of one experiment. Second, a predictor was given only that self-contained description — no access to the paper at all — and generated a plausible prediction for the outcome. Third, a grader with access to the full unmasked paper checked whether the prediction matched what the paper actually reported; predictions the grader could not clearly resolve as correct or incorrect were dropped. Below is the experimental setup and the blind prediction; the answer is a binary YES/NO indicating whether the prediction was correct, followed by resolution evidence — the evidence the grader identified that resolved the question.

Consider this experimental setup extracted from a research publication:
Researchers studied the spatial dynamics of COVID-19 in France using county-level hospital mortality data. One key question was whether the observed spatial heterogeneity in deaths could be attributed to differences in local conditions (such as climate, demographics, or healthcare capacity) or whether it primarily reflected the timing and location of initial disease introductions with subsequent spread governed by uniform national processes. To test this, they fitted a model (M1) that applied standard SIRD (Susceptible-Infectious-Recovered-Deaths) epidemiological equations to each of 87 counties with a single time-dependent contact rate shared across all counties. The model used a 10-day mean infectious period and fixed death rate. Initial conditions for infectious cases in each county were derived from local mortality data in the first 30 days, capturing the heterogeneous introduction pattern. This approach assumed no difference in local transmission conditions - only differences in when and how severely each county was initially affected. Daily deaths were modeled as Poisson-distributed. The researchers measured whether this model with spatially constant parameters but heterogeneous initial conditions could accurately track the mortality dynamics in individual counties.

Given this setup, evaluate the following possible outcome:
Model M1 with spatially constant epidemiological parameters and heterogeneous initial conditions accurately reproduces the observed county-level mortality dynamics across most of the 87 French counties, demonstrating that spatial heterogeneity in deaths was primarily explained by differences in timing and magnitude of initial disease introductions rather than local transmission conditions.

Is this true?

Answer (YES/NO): YES